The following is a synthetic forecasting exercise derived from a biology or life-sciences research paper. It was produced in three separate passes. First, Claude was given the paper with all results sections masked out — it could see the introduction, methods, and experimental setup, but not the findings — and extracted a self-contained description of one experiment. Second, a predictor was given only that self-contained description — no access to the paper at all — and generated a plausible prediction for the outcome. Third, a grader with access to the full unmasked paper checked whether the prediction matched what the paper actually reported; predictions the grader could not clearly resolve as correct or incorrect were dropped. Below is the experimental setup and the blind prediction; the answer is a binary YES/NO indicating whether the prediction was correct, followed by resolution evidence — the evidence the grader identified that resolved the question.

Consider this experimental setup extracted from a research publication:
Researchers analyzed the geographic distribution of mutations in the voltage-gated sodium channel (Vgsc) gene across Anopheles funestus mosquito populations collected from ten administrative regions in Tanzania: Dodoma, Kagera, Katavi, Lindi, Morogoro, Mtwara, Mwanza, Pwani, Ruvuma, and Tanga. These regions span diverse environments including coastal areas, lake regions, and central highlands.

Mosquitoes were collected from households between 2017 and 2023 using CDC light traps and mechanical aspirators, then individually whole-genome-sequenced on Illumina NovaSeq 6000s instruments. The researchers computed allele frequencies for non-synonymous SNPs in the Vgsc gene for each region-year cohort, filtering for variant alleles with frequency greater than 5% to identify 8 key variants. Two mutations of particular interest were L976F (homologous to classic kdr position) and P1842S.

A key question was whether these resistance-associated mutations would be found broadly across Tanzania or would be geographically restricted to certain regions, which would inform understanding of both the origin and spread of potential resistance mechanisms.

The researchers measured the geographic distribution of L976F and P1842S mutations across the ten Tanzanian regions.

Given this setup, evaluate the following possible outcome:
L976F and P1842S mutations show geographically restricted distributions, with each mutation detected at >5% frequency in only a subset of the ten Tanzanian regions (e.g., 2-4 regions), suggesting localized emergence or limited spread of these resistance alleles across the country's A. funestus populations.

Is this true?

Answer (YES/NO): NO